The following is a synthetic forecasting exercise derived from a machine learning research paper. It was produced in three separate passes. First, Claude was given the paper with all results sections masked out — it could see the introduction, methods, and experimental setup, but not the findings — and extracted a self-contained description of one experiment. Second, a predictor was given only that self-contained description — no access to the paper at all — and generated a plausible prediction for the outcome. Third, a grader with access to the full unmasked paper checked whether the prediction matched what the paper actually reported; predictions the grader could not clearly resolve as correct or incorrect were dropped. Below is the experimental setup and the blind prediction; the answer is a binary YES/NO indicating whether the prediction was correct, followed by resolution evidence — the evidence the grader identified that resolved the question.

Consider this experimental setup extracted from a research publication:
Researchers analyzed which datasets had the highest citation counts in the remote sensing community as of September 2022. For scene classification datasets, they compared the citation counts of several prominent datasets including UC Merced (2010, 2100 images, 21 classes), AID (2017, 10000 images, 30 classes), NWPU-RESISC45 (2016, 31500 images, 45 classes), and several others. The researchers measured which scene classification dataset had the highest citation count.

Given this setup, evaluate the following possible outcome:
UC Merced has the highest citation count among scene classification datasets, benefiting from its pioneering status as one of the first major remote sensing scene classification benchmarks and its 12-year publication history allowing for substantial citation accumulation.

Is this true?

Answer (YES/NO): YES